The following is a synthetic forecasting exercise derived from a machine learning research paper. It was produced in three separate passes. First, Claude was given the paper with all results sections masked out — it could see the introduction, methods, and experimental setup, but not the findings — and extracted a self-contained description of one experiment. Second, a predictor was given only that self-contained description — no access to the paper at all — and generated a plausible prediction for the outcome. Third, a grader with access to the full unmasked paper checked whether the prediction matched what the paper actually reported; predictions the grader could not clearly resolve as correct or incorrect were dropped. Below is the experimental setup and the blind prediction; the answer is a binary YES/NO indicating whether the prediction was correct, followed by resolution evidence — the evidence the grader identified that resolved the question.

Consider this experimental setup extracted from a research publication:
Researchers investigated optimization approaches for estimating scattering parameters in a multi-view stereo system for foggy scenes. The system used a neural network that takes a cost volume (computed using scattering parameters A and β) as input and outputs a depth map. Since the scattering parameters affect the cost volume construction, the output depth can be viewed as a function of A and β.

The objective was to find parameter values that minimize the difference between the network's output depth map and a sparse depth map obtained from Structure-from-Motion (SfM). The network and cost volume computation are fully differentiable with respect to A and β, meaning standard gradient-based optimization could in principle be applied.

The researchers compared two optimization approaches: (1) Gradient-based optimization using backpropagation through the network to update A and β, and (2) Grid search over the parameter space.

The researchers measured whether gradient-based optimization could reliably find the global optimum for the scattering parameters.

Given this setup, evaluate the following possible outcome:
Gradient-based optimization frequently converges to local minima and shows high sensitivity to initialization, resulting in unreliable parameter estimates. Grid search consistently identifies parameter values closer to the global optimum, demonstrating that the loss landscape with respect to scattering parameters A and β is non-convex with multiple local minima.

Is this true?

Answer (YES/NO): YES